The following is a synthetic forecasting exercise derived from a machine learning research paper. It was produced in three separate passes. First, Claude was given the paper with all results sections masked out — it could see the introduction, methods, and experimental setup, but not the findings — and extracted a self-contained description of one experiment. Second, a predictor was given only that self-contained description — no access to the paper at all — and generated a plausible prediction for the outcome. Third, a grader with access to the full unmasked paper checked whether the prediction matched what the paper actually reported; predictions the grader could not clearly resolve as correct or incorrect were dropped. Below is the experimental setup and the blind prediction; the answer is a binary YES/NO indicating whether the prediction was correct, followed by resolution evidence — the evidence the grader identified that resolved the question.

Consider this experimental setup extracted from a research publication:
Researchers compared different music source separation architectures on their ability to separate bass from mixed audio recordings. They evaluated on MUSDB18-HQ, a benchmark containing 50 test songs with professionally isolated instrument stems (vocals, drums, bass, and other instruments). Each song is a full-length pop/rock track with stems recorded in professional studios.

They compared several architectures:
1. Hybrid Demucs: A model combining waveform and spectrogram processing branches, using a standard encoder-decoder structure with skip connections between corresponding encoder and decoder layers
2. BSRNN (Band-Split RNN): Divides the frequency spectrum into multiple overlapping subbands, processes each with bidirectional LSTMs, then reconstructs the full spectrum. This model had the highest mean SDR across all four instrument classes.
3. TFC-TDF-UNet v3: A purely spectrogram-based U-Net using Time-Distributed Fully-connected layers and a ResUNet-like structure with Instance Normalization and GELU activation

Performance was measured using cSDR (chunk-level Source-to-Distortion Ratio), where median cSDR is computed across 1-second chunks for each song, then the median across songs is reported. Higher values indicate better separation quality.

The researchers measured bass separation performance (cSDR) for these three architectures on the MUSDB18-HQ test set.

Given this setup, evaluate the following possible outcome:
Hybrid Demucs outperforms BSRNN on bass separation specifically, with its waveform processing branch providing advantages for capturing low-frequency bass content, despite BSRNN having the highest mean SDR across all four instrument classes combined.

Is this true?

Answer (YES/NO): YES